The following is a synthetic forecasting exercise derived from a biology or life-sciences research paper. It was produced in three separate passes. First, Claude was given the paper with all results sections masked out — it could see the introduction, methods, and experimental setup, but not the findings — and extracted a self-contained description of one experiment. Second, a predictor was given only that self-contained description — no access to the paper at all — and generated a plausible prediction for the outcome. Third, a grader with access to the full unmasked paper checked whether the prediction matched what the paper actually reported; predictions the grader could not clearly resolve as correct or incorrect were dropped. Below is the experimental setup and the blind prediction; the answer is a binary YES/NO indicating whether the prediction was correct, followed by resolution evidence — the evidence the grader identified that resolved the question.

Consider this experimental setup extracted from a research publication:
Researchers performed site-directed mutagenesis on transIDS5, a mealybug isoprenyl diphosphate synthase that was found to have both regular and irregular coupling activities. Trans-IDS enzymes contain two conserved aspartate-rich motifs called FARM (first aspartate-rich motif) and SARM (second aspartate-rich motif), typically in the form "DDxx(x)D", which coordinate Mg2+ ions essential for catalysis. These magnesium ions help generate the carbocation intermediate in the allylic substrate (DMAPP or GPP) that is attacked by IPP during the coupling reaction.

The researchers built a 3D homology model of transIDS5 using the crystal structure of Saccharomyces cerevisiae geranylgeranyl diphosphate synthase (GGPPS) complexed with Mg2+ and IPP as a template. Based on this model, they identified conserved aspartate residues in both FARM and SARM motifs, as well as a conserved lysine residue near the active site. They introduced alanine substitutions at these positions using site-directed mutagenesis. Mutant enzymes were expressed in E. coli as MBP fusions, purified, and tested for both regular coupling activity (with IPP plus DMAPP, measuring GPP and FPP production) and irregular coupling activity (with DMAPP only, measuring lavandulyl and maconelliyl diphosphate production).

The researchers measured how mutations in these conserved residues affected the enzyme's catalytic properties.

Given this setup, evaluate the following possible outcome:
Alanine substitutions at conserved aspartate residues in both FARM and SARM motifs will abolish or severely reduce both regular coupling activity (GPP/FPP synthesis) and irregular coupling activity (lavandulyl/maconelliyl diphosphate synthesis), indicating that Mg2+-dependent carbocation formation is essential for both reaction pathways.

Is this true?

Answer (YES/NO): NO